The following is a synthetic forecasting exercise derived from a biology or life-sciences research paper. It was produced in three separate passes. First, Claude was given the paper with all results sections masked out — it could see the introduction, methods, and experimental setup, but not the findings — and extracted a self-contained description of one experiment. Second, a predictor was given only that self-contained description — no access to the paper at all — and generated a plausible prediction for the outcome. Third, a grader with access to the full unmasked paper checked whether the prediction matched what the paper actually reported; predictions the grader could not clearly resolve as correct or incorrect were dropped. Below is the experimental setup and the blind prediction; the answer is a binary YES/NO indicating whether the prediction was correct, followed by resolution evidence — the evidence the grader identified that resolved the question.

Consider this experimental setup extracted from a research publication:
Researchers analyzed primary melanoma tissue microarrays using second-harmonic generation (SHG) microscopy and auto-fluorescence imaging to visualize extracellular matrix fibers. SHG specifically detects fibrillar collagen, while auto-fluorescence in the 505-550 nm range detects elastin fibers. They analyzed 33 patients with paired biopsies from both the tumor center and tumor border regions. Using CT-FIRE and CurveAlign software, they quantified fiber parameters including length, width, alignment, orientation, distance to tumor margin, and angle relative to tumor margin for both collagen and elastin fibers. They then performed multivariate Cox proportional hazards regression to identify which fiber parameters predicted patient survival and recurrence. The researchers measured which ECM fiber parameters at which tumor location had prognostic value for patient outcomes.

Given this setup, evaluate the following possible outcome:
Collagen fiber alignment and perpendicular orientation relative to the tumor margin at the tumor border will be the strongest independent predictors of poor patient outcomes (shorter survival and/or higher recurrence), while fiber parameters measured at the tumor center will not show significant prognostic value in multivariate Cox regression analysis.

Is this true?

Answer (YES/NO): NO